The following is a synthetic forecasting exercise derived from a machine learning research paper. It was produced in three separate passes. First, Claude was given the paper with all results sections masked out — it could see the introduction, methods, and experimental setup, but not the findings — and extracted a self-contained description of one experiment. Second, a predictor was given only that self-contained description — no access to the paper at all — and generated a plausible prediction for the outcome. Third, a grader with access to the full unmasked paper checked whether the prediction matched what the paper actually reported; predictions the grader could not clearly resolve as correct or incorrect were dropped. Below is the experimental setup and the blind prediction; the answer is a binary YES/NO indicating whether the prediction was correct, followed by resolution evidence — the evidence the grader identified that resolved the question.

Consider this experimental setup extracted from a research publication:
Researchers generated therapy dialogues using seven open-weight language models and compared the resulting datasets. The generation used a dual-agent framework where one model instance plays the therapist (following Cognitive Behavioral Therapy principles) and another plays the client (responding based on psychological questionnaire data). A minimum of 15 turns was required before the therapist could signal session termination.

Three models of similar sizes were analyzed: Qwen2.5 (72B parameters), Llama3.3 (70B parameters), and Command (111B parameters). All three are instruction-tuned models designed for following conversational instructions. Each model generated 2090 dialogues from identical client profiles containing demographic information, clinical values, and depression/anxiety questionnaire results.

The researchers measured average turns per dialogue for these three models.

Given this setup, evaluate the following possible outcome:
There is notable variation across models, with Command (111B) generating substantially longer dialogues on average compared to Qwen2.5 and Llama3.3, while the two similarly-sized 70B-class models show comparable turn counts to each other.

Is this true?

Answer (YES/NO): NO